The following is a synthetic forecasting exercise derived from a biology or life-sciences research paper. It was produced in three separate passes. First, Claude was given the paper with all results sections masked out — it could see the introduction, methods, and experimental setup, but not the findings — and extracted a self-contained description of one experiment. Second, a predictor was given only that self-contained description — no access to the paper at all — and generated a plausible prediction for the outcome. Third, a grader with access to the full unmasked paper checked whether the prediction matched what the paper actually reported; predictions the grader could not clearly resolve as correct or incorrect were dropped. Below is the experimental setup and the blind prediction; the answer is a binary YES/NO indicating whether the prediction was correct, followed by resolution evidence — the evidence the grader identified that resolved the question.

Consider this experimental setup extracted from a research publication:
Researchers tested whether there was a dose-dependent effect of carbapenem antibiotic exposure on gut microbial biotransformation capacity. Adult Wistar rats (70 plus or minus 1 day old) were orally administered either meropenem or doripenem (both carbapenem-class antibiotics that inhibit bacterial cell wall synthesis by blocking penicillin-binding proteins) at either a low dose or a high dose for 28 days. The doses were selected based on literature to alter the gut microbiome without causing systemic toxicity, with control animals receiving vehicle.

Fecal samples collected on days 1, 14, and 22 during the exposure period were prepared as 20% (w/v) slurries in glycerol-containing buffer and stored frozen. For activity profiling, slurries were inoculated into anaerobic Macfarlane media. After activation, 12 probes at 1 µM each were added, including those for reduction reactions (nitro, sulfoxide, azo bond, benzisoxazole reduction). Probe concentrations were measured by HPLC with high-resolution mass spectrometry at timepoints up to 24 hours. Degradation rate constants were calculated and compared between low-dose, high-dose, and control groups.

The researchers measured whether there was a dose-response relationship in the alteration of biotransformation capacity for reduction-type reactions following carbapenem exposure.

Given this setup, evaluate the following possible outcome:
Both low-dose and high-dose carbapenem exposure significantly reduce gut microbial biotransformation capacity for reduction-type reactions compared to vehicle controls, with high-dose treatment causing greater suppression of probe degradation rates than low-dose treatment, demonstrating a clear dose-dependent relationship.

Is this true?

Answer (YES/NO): NO